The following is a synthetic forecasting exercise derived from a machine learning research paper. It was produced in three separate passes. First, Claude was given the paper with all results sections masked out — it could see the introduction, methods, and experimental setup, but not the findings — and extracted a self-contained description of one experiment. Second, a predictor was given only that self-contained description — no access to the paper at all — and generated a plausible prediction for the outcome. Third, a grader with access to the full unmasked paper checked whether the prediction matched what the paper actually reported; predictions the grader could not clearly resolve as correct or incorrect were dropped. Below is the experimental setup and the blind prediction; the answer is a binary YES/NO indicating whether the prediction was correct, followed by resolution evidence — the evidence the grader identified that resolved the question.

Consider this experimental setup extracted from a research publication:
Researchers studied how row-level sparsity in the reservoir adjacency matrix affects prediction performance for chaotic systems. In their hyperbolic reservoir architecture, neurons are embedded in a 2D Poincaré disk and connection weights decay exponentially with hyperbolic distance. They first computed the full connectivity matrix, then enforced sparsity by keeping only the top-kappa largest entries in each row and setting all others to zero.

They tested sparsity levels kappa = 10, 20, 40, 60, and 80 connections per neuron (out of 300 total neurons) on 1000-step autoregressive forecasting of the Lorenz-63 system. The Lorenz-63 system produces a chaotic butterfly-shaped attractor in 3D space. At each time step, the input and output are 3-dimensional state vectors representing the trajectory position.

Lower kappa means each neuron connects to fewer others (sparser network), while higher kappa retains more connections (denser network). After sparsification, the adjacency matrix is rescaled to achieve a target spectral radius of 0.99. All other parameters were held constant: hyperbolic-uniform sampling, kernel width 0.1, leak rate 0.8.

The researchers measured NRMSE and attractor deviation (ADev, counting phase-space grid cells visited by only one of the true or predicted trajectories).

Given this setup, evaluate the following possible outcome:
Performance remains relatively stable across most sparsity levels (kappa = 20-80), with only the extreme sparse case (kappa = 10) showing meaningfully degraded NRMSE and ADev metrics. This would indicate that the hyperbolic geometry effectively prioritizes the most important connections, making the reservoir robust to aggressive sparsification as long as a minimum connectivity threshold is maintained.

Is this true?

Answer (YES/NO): NO